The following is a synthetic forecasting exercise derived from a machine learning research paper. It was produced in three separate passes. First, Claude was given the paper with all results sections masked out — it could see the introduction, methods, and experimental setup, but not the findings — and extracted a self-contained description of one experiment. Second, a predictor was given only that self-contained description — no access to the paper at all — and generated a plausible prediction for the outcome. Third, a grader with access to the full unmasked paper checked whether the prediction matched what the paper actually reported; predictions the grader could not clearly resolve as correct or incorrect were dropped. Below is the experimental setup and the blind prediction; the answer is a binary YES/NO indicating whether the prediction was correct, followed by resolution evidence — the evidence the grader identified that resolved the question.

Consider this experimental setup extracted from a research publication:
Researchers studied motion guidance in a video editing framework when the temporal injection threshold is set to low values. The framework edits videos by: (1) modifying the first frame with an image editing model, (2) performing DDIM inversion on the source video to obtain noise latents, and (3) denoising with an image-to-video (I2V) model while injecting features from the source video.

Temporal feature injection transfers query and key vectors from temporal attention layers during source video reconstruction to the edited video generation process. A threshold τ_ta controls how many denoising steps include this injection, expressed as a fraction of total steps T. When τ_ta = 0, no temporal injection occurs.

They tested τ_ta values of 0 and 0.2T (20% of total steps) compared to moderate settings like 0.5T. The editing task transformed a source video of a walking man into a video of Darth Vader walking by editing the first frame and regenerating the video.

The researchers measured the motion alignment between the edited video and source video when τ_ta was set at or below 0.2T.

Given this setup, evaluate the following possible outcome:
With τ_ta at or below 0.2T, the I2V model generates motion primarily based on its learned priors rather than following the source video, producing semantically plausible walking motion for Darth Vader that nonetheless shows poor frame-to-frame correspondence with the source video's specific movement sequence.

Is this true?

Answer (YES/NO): NO